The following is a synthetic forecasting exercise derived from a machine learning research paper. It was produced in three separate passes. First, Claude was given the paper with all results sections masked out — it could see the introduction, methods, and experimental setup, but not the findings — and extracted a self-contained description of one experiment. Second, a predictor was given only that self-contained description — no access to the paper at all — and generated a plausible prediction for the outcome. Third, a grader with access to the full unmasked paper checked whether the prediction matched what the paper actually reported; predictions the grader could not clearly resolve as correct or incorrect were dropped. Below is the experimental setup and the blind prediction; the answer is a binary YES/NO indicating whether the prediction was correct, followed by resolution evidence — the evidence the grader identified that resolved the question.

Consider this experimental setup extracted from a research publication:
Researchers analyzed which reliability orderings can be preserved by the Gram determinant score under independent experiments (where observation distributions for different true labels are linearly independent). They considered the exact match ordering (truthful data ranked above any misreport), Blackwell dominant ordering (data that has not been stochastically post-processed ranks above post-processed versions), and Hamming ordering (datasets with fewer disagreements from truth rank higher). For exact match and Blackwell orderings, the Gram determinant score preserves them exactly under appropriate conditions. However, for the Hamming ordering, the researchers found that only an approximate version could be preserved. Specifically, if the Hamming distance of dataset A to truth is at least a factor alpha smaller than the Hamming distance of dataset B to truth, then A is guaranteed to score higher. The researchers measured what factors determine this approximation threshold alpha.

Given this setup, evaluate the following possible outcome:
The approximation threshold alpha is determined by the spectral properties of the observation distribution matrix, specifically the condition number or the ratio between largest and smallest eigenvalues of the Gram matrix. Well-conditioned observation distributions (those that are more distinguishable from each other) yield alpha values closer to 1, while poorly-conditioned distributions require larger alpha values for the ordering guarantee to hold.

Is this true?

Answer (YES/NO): NO